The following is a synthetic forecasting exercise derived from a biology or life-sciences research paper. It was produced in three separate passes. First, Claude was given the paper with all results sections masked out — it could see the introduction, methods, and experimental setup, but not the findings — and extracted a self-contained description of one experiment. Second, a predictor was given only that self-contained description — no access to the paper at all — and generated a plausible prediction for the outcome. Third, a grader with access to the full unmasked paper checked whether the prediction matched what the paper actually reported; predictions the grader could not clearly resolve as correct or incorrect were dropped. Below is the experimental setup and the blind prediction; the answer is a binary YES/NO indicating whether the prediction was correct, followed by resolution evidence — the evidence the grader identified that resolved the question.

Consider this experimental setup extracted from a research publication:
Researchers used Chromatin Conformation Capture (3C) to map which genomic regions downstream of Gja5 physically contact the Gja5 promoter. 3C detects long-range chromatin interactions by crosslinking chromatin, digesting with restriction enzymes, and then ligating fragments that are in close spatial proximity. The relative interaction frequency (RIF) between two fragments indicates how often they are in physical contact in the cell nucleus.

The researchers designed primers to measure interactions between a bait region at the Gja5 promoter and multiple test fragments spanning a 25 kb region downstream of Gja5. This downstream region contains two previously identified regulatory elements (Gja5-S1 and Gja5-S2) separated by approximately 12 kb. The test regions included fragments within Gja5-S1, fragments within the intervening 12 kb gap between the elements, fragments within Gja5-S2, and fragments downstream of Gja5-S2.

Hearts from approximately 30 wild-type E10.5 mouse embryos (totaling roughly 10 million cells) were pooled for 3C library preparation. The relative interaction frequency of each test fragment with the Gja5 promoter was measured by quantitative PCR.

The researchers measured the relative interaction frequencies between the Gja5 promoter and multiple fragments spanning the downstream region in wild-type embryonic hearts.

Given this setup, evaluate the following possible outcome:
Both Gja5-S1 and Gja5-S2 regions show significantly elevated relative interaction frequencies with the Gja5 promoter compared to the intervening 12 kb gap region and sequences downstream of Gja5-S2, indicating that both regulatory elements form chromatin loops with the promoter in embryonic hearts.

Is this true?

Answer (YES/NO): YES